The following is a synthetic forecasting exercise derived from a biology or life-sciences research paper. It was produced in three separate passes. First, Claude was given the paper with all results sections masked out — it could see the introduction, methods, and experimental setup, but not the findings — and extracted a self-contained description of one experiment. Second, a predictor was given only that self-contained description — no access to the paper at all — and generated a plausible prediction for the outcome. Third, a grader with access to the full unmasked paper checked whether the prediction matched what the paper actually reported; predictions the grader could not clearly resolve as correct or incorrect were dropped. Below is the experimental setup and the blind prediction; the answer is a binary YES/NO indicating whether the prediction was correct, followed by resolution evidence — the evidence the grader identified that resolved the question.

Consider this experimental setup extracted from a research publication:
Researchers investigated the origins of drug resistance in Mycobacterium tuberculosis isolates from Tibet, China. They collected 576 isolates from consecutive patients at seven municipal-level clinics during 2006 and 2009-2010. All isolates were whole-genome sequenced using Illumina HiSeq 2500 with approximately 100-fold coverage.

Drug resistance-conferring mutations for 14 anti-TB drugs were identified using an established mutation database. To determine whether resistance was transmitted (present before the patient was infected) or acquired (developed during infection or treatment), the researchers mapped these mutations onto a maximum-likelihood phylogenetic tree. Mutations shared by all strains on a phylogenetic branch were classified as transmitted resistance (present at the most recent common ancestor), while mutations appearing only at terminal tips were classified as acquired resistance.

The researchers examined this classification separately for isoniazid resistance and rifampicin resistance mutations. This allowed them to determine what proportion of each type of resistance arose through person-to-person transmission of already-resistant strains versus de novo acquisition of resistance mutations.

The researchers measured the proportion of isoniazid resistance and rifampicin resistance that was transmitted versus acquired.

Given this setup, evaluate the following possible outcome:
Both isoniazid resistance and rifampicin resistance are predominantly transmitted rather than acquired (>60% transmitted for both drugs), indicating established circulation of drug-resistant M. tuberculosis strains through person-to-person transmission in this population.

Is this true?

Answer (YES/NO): YES